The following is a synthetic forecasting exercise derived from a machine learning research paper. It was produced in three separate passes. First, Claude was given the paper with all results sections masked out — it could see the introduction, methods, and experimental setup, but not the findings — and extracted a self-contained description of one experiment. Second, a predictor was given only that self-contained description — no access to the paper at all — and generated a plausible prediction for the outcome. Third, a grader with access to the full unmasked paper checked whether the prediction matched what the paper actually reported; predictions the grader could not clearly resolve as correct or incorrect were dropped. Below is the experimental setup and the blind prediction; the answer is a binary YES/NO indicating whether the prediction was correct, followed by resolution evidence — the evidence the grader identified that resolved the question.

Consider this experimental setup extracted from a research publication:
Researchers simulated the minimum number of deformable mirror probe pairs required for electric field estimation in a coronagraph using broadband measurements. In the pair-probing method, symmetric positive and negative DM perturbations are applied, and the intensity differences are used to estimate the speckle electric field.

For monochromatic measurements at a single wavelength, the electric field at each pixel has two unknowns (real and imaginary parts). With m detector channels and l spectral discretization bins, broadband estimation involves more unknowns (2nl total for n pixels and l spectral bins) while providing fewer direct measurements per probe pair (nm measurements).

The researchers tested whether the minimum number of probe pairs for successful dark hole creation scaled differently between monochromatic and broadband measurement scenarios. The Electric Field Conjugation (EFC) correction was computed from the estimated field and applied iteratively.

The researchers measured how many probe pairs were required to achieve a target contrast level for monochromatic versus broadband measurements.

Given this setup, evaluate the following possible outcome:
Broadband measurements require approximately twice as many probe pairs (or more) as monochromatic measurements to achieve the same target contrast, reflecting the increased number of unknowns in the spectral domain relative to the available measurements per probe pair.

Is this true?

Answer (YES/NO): YES